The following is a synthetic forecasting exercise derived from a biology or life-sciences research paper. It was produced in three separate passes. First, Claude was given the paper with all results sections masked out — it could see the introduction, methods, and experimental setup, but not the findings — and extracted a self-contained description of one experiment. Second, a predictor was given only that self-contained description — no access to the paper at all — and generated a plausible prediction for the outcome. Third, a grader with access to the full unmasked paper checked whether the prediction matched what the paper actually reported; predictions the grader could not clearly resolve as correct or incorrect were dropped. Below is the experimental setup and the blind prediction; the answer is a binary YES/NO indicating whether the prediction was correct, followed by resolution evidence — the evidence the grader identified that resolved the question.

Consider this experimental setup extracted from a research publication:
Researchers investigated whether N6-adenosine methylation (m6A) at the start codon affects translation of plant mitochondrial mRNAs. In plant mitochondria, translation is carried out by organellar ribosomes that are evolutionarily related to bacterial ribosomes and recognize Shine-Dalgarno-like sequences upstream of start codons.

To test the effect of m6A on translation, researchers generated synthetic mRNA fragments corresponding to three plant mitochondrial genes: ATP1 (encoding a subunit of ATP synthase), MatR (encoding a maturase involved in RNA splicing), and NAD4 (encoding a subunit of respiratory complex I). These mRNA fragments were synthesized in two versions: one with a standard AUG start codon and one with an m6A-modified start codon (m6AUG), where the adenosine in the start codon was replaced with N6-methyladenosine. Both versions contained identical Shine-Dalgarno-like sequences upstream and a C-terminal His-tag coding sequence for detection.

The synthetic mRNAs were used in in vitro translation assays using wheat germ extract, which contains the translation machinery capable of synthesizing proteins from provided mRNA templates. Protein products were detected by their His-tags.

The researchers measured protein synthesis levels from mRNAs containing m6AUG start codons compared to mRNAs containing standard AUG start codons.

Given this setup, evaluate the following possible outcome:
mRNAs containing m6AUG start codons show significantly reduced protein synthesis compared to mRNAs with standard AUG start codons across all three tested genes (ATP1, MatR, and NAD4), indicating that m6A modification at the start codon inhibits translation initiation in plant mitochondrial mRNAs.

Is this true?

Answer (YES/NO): NO